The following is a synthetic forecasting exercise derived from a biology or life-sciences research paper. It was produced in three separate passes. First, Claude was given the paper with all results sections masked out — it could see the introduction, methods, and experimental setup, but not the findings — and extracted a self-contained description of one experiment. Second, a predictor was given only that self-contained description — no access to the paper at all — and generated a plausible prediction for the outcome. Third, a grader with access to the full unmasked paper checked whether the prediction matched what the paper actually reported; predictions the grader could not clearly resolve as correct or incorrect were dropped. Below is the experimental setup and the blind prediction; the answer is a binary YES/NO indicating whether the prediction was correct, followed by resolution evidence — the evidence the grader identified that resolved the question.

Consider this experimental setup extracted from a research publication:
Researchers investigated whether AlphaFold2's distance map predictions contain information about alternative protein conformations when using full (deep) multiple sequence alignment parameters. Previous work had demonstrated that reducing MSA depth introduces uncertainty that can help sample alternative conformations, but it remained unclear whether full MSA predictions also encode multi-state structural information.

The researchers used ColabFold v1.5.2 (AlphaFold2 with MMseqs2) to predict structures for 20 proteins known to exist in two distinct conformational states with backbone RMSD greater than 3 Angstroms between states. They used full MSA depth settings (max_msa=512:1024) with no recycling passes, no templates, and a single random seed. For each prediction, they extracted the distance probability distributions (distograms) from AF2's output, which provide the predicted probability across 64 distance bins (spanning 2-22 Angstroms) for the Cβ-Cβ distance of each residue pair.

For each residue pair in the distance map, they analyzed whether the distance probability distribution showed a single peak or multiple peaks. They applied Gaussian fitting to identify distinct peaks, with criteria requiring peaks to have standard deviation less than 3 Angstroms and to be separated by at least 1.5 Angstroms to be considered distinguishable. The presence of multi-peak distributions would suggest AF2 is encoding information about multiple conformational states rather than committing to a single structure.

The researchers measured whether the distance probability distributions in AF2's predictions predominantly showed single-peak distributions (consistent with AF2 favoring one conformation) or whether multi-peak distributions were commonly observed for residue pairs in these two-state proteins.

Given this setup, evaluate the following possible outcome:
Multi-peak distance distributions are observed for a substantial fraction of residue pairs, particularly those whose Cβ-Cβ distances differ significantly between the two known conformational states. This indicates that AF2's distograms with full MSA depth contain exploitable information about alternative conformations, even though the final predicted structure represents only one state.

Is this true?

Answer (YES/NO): YES